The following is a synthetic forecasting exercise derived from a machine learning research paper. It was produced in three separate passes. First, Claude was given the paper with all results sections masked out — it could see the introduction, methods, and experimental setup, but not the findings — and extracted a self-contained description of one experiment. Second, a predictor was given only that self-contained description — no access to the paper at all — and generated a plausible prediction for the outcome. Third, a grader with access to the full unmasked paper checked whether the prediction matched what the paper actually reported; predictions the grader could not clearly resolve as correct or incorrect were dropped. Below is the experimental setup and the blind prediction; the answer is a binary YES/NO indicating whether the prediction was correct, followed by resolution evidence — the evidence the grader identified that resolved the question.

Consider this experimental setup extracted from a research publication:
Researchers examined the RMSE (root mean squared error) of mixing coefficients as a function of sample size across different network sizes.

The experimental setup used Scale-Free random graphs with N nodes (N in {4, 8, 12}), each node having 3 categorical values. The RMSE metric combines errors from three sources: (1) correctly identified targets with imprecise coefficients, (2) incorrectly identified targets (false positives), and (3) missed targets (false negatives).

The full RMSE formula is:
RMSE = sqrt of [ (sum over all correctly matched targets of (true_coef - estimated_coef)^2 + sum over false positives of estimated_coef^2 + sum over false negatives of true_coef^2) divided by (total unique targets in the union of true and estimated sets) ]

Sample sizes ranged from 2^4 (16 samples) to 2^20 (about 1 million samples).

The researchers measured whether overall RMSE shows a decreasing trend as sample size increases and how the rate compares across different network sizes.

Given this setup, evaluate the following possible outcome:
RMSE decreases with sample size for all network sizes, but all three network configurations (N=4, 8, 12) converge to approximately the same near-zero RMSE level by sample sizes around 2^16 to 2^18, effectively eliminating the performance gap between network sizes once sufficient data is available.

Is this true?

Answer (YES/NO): NO